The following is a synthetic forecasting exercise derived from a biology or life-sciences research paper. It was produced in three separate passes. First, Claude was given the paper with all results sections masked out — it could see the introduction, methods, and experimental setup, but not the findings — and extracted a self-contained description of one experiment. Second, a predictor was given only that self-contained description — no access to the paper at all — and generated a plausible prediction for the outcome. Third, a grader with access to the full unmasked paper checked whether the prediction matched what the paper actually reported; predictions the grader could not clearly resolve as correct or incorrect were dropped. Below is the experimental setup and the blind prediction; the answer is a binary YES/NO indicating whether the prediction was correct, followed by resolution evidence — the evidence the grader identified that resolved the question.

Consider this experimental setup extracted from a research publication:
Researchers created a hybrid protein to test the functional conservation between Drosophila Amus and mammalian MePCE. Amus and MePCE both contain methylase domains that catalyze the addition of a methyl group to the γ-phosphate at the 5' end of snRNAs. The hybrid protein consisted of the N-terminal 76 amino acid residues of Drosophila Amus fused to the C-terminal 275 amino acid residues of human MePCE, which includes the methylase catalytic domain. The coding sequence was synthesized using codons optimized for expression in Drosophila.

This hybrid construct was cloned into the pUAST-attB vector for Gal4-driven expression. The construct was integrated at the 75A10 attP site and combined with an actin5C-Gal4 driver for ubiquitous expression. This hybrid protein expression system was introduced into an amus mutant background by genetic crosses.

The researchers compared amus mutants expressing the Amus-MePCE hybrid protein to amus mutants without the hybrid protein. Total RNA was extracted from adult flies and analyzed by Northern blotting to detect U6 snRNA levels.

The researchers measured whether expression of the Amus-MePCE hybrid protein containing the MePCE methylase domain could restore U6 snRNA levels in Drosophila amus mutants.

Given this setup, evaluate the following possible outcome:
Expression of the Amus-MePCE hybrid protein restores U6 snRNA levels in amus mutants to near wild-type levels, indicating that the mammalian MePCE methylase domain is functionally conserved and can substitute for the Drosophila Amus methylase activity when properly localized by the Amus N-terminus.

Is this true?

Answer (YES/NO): YES